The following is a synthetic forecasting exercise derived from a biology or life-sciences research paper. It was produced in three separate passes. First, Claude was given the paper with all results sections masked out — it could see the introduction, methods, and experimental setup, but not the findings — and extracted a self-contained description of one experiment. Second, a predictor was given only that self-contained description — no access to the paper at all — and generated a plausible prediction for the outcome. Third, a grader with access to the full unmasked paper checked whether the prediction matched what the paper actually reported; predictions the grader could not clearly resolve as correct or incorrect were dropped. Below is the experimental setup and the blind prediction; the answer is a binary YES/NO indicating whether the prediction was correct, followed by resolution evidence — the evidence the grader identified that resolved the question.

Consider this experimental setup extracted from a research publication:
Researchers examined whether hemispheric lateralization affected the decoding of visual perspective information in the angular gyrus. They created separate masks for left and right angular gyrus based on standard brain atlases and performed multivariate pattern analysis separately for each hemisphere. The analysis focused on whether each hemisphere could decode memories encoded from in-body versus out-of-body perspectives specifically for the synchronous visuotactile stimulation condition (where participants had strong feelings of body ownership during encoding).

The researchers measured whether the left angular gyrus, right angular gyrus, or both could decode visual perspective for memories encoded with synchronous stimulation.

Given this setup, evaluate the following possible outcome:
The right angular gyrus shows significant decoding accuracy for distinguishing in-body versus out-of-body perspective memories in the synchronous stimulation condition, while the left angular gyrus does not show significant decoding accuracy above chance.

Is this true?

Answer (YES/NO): NO